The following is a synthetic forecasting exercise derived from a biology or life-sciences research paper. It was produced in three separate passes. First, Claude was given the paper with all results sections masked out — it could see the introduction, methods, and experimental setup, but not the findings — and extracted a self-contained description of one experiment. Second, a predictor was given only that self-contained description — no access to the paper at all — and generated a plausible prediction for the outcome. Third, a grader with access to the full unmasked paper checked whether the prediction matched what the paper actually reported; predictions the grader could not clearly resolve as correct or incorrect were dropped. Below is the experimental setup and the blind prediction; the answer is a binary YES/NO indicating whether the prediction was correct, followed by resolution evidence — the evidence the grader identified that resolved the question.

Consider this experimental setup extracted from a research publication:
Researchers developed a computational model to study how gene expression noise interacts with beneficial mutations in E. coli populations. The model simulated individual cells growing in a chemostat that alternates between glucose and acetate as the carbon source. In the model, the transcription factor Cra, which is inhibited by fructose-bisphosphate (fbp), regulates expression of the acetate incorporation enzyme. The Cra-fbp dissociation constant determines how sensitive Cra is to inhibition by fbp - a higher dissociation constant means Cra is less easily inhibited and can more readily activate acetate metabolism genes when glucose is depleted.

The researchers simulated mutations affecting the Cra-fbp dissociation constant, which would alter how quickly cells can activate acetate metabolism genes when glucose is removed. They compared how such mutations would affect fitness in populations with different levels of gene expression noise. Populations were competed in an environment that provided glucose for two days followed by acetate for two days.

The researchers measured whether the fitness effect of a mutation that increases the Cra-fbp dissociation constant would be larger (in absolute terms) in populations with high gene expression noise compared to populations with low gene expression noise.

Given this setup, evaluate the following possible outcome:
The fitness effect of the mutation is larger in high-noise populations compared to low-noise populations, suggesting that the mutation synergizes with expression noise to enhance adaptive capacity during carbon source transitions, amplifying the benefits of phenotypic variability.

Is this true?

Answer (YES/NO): YES